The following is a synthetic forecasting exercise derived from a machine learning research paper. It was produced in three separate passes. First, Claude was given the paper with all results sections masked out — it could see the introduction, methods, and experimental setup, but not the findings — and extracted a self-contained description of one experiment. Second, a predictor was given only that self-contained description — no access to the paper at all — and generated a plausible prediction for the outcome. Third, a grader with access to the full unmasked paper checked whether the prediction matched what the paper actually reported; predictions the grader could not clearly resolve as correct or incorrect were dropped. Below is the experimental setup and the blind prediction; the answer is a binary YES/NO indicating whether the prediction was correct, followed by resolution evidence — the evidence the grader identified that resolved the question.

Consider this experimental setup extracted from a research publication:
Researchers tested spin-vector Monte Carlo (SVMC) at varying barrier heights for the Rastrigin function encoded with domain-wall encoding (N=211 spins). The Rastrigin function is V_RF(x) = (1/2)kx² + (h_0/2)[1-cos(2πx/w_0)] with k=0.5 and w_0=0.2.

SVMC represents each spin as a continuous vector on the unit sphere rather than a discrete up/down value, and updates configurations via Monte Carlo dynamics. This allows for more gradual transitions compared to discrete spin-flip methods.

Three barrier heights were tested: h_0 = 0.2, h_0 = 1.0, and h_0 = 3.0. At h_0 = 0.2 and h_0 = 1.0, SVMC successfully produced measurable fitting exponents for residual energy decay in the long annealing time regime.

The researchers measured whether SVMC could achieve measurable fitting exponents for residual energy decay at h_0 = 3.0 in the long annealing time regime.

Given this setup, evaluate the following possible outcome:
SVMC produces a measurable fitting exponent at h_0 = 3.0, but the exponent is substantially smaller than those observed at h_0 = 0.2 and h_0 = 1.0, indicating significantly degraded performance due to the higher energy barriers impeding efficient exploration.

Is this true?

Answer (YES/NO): NO